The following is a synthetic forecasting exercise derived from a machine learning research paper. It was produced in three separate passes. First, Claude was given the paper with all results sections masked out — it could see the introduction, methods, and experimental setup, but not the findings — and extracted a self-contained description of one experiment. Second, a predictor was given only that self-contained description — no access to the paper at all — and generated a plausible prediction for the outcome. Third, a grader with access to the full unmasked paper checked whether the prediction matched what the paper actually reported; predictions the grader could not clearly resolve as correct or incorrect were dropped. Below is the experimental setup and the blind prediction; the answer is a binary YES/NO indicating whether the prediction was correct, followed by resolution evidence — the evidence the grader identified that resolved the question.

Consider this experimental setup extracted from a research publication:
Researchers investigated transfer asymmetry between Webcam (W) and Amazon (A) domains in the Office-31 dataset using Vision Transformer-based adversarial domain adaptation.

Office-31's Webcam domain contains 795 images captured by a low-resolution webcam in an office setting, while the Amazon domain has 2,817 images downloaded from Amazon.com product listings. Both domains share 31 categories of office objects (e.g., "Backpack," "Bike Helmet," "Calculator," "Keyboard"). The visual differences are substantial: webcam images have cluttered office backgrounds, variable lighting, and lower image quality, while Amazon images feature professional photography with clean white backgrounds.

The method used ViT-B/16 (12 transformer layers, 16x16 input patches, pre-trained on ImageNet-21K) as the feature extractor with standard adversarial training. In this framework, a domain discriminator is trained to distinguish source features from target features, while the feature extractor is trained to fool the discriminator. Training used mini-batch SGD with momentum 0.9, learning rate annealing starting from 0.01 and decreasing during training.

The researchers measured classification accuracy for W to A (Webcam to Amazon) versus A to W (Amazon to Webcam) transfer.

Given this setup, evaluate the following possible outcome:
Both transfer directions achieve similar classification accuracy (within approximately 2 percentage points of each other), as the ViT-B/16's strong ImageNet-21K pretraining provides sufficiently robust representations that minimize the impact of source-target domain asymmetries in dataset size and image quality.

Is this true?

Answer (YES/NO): NO